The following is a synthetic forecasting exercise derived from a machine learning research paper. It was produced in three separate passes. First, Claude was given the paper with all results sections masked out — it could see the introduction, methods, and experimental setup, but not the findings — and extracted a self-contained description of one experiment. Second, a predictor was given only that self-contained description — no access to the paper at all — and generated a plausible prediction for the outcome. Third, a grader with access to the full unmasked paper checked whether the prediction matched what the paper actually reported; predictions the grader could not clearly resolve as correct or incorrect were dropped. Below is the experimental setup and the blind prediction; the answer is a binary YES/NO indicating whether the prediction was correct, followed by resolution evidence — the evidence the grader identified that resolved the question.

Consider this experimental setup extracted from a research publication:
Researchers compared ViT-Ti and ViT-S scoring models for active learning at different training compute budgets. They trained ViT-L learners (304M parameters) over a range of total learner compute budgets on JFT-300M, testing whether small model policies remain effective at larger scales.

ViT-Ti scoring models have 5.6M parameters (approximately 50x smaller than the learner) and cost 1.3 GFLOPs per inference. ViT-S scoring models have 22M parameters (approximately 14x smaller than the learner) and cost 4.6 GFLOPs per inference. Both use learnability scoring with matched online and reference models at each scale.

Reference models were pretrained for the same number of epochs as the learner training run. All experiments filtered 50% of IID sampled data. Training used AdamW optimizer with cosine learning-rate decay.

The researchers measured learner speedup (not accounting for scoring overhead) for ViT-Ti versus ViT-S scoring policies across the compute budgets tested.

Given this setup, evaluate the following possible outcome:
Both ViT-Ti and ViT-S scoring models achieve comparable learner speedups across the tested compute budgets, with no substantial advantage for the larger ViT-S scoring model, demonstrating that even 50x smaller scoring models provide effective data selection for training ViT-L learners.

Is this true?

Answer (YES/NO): YES